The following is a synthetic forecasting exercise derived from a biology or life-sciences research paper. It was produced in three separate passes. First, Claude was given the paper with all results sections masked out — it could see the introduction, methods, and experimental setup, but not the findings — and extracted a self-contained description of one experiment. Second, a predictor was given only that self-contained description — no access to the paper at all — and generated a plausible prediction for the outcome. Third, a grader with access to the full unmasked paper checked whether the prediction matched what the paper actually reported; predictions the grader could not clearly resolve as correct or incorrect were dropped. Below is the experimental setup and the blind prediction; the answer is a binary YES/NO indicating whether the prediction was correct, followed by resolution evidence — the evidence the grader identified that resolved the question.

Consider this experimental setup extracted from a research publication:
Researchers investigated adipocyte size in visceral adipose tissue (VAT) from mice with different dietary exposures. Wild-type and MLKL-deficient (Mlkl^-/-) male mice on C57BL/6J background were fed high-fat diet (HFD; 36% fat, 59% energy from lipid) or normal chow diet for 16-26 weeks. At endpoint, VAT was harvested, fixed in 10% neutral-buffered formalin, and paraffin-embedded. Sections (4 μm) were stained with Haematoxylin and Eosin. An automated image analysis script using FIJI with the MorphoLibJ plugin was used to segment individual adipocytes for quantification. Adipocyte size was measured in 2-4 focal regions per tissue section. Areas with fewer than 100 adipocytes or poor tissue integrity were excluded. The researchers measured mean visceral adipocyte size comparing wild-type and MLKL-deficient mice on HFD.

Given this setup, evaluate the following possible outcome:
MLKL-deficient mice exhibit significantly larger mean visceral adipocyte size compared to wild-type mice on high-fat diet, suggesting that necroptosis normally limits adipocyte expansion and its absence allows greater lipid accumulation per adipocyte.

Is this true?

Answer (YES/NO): NO